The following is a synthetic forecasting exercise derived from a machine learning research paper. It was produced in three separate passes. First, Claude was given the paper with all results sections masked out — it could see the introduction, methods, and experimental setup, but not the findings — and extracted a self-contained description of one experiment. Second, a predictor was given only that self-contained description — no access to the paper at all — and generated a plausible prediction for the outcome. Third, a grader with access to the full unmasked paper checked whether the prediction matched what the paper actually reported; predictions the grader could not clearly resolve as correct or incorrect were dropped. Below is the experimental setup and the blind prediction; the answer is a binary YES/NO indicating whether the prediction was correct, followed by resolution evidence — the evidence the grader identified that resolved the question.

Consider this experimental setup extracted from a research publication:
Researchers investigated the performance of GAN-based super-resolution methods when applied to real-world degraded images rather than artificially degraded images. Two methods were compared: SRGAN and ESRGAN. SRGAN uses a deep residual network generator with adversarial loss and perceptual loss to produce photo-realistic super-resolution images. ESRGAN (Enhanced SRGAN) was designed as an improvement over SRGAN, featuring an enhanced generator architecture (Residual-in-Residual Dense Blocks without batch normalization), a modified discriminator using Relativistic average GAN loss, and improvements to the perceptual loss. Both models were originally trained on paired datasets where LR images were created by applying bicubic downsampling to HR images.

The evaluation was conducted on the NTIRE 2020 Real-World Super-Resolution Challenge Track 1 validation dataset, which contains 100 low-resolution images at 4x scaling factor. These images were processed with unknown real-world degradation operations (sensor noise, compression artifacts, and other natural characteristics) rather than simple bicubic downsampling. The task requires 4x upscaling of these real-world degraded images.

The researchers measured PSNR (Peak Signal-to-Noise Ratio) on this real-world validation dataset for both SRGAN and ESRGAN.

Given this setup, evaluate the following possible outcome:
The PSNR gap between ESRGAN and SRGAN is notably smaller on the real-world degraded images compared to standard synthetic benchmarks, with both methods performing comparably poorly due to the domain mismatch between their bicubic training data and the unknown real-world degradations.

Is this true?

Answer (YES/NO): NO